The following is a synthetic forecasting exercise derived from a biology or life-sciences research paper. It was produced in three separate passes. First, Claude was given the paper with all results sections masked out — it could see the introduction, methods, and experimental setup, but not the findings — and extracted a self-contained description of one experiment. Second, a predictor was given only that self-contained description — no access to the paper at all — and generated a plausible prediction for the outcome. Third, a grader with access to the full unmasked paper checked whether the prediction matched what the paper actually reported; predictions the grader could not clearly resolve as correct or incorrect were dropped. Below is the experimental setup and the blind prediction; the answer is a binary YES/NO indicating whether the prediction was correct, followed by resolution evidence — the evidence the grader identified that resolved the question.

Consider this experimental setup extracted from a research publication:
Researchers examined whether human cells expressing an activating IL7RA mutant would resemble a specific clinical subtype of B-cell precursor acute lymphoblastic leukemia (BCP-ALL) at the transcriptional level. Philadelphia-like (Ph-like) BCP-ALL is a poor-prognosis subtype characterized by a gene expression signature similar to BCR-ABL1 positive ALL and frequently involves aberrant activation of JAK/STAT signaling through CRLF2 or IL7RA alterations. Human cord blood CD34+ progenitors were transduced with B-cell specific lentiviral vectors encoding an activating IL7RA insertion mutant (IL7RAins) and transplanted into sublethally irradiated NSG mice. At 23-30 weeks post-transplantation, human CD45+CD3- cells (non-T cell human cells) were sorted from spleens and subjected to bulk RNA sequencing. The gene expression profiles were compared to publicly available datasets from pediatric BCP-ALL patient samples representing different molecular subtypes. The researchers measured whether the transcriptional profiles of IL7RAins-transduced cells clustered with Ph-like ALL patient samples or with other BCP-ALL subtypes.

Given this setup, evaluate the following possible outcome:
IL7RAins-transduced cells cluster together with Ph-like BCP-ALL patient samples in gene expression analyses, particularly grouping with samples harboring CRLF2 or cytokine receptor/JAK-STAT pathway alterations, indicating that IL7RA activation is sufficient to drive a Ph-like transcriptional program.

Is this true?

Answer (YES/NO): NO